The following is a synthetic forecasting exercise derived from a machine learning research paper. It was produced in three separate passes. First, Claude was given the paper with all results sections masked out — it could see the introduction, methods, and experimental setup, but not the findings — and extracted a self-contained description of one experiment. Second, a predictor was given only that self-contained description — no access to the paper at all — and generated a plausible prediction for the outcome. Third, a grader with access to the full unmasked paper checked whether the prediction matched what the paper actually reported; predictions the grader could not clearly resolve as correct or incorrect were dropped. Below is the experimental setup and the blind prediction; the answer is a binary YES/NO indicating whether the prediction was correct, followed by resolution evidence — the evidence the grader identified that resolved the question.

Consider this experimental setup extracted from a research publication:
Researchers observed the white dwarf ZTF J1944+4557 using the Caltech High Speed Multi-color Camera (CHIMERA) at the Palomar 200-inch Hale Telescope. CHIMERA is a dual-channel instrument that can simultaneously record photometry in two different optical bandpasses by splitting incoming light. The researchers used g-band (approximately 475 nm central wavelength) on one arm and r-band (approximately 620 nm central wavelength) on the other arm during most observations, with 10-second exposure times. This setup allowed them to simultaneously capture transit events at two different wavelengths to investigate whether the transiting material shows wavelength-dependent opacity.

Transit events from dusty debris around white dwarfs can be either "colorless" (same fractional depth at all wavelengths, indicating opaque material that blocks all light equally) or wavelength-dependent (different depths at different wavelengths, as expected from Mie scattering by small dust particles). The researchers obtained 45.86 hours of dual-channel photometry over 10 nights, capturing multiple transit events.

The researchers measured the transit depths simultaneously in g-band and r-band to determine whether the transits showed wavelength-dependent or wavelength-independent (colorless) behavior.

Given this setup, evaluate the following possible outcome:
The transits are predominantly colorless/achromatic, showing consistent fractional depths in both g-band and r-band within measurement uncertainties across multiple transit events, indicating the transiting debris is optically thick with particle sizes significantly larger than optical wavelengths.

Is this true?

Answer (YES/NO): NO